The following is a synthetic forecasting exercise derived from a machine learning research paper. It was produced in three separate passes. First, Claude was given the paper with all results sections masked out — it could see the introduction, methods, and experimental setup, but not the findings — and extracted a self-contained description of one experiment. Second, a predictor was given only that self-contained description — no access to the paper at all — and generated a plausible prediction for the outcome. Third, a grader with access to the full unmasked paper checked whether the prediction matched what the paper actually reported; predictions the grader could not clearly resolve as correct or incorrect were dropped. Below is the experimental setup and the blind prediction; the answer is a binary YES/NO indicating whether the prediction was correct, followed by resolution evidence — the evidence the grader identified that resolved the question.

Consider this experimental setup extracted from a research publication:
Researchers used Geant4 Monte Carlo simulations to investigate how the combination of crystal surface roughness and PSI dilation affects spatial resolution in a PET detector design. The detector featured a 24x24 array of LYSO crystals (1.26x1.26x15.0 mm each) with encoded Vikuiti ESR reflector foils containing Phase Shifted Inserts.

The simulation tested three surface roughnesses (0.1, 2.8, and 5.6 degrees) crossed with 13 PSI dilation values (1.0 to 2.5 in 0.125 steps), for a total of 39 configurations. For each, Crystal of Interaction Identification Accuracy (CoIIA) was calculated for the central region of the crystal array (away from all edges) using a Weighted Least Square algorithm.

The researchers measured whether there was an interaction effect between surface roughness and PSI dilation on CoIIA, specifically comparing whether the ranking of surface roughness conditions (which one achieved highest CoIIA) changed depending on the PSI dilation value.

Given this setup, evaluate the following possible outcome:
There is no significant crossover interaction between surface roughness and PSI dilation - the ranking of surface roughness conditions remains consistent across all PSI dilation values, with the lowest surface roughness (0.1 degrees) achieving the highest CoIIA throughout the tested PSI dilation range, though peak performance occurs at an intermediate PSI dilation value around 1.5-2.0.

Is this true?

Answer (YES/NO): NO